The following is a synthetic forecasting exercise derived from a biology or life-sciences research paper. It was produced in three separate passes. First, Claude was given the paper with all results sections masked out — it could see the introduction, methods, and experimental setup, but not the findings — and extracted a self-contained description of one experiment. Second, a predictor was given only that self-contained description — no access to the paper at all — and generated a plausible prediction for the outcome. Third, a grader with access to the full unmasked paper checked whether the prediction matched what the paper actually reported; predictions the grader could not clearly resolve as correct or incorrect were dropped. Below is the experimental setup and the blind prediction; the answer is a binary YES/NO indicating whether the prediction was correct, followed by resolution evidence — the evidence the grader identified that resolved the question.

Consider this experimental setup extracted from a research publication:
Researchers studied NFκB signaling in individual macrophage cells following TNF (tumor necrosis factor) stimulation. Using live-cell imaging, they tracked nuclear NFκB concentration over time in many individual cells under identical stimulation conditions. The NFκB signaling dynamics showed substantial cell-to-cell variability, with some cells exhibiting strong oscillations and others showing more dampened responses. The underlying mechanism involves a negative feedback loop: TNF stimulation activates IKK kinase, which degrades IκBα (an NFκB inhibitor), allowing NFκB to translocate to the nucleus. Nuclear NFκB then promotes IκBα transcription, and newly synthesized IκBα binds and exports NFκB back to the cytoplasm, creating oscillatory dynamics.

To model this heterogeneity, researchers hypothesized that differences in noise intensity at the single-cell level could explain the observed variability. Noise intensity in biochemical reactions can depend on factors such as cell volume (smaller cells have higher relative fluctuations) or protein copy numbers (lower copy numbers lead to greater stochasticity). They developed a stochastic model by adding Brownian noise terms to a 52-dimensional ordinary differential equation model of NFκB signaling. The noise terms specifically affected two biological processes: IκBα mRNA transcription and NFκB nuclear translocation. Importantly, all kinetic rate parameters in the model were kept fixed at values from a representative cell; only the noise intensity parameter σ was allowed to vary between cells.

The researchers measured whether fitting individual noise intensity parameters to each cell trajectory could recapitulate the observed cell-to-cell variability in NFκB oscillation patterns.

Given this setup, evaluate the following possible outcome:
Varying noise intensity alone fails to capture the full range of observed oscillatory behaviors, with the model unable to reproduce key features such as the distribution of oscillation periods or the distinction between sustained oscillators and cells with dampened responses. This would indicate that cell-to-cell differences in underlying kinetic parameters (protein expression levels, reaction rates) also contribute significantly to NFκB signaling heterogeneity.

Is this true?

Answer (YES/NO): YES